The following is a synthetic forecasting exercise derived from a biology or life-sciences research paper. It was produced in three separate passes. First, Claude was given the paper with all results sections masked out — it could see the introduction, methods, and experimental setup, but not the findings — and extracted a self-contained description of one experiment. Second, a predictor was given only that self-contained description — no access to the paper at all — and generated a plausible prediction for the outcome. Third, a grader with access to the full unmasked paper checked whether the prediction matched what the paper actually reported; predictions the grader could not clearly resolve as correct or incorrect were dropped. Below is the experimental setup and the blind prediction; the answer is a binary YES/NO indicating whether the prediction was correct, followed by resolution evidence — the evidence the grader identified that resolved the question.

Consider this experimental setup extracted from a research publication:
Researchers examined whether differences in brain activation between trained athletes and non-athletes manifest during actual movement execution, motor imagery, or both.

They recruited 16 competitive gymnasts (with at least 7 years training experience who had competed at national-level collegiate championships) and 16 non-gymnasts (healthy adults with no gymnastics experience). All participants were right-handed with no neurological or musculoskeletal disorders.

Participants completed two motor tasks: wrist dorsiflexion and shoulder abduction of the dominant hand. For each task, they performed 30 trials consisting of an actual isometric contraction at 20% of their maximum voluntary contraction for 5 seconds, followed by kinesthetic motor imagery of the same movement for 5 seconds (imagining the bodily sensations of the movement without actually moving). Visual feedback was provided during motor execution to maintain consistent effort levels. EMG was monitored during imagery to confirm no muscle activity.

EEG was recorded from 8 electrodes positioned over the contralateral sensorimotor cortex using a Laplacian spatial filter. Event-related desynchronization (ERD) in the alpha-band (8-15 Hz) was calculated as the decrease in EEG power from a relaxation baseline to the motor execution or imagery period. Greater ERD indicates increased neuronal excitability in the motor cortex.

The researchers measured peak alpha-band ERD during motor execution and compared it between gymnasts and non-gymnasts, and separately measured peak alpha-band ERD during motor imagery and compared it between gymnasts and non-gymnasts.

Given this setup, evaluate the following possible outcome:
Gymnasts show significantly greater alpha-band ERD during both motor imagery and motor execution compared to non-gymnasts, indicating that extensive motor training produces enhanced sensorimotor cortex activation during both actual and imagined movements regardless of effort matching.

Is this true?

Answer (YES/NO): NO